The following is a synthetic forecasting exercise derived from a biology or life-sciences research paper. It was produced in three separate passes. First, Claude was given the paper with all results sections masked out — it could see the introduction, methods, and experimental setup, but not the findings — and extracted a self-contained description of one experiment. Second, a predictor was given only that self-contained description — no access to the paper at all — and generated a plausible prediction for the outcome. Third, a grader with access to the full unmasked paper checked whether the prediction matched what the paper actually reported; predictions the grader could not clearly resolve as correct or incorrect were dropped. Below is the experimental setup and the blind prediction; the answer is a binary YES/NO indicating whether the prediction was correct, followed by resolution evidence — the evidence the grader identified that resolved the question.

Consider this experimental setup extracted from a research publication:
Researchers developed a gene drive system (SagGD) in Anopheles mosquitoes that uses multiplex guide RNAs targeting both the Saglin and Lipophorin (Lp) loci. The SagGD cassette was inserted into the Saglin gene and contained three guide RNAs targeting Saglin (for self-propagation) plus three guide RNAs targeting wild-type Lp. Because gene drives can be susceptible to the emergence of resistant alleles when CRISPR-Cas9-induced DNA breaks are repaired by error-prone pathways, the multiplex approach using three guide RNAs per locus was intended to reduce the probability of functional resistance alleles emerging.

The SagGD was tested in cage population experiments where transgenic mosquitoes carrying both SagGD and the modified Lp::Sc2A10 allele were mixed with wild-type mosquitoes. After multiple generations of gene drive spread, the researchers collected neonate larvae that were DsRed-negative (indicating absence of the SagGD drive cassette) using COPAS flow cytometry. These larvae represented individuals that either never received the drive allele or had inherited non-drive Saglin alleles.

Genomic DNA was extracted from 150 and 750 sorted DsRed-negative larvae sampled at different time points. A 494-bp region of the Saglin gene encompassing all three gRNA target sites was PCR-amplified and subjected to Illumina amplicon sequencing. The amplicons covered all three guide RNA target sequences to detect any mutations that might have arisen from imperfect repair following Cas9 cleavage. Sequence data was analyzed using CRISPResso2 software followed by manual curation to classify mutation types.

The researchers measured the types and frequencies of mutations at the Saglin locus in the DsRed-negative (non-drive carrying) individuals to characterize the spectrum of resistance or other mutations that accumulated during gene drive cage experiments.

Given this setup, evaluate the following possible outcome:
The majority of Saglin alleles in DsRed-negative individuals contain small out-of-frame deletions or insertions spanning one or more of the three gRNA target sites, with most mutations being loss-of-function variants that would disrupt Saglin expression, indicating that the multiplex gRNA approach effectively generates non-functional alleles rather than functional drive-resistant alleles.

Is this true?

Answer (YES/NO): NO